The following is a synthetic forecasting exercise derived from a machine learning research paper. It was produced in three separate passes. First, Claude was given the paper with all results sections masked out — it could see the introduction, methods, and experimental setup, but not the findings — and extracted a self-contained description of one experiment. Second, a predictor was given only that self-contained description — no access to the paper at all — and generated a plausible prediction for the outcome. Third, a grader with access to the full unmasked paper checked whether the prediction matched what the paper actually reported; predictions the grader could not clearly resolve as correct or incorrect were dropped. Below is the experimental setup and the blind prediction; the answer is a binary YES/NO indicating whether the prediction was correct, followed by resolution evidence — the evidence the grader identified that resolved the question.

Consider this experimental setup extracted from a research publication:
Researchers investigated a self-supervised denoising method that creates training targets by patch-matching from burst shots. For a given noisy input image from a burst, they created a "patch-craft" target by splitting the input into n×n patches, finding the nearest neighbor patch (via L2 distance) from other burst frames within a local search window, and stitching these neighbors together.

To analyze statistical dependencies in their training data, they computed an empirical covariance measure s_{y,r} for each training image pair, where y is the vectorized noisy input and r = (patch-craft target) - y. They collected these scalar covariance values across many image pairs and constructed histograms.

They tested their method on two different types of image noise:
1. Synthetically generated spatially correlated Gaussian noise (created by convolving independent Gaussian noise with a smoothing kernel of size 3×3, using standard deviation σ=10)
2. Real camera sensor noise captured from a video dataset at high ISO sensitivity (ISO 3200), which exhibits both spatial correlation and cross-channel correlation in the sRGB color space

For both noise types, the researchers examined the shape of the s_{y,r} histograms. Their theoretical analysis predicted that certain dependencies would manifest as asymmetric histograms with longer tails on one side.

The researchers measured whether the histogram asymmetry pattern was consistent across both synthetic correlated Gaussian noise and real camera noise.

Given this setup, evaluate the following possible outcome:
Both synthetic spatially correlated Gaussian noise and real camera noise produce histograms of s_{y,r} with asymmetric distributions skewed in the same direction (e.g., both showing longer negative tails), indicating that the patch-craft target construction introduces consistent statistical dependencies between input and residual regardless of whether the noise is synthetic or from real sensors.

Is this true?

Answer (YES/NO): YES